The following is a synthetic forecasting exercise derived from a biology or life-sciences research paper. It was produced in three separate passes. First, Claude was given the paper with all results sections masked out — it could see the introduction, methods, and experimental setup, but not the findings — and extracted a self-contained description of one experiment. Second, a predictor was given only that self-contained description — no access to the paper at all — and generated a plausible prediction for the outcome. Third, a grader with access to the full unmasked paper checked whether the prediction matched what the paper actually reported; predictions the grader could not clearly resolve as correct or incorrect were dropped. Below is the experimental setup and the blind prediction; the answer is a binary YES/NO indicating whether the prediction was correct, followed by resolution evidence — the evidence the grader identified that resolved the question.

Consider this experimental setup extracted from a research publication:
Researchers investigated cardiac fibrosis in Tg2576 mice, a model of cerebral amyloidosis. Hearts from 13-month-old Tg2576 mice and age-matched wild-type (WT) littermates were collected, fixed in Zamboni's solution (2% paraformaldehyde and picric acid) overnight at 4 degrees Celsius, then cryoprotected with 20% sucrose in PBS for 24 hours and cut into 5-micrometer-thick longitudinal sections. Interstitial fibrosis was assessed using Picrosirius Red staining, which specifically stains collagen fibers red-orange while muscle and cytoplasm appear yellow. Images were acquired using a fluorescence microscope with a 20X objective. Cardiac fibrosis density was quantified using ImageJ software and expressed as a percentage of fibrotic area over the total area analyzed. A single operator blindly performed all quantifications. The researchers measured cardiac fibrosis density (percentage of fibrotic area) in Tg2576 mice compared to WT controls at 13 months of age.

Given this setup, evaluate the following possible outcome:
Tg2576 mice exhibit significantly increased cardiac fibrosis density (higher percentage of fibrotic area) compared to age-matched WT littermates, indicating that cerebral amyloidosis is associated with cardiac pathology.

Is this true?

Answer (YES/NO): YES